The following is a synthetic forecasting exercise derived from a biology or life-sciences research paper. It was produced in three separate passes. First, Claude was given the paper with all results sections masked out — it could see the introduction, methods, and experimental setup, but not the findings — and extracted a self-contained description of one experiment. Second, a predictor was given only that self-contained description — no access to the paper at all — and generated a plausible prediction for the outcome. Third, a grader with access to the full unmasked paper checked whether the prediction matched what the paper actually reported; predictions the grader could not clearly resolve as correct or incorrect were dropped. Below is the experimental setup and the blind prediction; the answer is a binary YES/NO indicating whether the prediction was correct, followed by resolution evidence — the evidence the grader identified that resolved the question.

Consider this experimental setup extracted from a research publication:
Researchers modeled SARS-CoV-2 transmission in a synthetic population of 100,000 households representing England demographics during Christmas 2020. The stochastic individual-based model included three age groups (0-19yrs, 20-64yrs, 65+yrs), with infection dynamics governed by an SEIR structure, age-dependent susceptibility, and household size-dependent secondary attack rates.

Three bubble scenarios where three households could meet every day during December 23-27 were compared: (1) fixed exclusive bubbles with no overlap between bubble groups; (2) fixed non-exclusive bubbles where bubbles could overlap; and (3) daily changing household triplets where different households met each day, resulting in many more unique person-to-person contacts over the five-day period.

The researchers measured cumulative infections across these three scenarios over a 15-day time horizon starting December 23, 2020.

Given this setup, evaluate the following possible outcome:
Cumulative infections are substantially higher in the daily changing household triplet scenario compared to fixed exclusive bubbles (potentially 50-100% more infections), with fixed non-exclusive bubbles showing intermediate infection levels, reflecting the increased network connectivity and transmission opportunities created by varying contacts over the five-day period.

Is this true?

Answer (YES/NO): NO